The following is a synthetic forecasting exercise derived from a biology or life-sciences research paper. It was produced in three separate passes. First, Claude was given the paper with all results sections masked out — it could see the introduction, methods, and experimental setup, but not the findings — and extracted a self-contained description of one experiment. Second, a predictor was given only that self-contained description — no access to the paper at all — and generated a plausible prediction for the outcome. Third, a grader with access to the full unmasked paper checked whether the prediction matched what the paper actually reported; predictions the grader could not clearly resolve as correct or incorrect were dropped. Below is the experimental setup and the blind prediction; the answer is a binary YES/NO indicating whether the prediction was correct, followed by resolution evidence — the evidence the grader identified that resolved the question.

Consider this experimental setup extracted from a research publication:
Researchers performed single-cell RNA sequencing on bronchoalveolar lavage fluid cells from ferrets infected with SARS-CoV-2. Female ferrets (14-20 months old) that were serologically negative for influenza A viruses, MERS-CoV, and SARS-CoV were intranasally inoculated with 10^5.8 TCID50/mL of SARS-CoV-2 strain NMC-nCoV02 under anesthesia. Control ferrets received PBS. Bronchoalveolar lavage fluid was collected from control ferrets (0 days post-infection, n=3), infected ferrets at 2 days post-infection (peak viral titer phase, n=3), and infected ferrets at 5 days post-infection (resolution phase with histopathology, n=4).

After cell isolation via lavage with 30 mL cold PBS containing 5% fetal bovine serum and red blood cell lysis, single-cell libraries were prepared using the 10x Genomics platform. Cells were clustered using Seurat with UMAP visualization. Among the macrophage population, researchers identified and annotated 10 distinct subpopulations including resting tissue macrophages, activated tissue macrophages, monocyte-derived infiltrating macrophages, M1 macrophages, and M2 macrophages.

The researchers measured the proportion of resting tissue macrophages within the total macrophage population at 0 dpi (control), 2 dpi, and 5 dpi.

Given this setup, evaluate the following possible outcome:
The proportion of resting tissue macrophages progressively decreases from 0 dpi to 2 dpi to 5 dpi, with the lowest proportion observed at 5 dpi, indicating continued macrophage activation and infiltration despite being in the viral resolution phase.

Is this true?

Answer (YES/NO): NO